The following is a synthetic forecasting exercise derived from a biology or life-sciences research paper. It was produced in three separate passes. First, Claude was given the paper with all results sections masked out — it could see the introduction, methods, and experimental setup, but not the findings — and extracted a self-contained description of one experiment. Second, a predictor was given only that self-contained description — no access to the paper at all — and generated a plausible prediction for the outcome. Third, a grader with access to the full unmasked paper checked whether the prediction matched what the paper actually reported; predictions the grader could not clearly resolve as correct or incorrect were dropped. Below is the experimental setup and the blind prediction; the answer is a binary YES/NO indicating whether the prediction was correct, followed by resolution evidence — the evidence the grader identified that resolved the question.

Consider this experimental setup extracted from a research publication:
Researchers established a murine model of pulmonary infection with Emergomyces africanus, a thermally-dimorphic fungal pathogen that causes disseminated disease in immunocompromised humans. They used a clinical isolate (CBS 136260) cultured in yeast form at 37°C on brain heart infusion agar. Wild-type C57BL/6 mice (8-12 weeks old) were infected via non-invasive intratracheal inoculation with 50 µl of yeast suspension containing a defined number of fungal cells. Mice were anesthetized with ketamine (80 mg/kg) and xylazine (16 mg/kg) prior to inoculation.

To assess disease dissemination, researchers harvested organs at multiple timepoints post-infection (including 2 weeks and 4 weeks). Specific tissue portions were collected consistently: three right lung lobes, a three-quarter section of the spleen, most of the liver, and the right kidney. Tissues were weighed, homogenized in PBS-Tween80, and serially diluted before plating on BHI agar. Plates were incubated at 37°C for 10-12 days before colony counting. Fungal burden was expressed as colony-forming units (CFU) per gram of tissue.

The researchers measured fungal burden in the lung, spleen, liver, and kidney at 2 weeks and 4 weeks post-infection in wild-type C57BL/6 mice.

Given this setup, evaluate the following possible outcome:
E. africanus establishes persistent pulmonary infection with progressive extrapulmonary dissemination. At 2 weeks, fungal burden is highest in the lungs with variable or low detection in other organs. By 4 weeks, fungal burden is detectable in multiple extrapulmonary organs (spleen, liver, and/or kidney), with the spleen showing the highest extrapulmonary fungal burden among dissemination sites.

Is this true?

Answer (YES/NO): NO